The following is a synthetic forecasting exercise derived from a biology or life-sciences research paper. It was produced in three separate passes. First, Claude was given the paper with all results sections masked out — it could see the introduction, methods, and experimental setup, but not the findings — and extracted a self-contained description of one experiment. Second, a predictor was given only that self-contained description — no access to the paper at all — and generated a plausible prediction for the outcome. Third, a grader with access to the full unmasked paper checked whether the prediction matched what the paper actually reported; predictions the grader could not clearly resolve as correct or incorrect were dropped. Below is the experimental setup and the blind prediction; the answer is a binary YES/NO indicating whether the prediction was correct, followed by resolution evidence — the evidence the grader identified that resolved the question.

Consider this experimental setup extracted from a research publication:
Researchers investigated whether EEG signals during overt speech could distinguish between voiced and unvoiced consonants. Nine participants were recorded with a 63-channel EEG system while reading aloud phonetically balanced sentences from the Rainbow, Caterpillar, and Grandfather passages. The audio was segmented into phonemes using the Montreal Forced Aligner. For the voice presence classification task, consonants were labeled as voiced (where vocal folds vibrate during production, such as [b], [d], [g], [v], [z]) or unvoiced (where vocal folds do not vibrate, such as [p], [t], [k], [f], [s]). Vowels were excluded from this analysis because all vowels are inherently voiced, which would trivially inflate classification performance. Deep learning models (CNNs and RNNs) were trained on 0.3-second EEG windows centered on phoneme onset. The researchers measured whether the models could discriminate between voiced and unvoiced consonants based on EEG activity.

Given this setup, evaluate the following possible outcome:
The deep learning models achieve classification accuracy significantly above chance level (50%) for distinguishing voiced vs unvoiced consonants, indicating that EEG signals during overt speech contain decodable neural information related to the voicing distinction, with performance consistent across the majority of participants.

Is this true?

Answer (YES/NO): NO